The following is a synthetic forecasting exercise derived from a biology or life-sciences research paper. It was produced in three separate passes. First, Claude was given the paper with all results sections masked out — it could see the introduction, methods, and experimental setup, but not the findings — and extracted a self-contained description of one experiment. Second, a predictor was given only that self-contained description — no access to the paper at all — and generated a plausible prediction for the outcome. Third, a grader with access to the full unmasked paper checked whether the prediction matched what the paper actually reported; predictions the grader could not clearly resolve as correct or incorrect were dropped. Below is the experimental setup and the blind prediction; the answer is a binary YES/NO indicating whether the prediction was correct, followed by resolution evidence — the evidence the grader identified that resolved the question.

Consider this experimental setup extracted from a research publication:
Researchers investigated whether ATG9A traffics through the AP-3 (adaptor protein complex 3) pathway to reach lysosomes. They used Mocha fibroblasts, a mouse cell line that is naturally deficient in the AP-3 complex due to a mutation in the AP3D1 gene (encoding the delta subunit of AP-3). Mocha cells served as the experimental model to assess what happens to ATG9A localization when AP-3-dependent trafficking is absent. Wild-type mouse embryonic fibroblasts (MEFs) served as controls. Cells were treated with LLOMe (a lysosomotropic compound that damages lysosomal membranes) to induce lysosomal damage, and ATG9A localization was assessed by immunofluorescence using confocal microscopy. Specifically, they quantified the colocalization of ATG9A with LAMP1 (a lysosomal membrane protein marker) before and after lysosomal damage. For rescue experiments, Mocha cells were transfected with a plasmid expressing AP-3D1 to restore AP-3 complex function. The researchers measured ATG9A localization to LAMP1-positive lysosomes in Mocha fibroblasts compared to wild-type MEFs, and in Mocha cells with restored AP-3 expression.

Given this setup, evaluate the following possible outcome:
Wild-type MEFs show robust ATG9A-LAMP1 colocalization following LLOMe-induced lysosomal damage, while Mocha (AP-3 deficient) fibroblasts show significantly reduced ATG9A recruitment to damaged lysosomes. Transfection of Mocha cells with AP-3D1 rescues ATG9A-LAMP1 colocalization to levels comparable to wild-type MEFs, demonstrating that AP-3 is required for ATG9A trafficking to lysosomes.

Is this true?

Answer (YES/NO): NO